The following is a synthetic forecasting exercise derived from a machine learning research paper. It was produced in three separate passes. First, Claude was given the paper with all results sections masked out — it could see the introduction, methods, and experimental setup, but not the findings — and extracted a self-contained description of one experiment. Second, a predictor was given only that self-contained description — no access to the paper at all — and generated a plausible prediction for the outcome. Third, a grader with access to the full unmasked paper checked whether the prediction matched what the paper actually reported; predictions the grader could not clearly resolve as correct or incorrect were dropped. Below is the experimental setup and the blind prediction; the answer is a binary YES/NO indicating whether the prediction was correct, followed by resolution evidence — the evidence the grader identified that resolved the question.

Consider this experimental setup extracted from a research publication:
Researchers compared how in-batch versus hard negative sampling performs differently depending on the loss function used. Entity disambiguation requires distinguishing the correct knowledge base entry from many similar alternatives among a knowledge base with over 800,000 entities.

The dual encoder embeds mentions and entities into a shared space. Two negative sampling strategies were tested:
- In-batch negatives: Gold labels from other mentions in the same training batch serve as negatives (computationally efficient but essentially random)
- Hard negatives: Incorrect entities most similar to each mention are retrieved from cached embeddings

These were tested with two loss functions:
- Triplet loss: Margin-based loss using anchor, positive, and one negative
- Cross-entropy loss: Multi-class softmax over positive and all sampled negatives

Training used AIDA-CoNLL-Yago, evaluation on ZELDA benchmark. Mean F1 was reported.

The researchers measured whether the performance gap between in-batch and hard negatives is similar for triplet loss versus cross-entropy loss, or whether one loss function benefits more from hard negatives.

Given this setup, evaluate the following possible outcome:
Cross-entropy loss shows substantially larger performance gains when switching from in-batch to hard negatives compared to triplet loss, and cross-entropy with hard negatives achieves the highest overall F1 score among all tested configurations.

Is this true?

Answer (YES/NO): NO